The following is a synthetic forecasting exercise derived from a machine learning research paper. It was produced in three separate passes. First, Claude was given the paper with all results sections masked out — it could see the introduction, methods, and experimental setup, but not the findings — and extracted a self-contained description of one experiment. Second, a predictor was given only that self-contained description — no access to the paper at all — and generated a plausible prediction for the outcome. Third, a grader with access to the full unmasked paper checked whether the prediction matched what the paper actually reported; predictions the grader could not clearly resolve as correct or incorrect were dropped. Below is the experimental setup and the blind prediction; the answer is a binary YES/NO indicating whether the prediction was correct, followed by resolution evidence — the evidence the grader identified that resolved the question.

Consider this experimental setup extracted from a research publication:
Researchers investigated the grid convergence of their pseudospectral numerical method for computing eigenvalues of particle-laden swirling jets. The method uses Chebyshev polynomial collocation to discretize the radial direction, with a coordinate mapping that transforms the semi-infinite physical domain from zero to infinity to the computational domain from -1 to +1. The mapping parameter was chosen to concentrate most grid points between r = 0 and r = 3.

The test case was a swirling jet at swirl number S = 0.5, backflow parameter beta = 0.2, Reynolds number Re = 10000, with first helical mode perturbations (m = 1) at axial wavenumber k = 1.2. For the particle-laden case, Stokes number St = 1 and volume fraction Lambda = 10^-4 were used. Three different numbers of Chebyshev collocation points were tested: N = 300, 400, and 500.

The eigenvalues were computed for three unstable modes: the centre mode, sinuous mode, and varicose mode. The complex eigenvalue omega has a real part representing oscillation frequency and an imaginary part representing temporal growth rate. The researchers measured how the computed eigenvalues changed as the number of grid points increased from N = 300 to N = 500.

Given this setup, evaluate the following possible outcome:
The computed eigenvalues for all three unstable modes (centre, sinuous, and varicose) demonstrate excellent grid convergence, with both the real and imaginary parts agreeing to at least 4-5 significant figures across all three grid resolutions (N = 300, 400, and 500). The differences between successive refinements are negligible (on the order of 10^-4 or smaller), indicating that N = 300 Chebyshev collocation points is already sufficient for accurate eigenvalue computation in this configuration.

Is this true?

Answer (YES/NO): NO